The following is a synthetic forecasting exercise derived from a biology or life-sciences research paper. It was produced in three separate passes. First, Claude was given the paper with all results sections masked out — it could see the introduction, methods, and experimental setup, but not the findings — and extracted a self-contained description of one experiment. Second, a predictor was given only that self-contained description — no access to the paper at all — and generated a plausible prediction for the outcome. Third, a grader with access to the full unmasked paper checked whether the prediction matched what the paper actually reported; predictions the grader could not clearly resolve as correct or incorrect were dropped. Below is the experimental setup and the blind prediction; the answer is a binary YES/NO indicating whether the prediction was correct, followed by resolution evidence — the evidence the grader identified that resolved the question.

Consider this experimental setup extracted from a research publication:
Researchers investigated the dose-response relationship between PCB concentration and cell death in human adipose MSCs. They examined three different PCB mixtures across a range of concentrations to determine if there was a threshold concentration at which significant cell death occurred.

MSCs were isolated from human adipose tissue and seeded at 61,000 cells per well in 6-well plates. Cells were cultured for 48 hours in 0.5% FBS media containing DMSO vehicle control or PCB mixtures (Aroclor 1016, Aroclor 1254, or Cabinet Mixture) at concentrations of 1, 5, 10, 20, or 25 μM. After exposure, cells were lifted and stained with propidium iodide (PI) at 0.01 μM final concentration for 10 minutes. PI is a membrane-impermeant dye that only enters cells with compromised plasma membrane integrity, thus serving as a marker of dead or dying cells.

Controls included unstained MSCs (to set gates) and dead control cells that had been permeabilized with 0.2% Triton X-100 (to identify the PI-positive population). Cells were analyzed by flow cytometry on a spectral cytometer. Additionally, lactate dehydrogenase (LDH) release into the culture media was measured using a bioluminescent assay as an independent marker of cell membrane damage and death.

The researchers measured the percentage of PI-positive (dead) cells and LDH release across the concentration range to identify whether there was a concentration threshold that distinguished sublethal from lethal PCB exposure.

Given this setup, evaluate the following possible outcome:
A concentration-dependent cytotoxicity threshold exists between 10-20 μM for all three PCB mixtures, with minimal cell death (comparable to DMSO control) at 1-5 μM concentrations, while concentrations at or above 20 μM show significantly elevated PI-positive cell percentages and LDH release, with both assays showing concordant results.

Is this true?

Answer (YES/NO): YES